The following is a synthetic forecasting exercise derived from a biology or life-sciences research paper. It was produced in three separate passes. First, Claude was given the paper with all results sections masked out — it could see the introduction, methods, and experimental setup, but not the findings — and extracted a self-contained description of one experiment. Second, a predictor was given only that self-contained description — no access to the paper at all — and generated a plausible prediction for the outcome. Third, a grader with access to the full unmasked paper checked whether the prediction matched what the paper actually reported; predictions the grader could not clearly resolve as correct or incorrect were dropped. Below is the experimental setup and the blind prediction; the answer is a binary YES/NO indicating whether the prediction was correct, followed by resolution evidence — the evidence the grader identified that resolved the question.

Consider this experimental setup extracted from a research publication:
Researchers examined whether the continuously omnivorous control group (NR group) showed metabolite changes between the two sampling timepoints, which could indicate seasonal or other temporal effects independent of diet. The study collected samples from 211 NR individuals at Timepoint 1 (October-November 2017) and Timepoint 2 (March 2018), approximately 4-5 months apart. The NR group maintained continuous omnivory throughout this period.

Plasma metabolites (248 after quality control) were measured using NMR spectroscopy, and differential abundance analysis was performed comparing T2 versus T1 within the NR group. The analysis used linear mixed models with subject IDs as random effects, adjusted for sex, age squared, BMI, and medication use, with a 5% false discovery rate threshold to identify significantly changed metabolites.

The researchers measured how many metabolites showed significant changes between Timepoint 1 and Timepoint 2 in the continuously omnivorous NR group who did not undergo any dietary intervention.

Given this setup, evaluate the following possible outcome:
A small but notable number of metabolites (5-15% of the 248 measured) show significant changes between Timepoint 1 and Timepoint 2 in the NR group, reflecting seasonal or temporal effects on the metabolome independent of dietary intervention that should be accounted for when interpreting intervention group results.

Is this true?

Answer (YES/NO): NO